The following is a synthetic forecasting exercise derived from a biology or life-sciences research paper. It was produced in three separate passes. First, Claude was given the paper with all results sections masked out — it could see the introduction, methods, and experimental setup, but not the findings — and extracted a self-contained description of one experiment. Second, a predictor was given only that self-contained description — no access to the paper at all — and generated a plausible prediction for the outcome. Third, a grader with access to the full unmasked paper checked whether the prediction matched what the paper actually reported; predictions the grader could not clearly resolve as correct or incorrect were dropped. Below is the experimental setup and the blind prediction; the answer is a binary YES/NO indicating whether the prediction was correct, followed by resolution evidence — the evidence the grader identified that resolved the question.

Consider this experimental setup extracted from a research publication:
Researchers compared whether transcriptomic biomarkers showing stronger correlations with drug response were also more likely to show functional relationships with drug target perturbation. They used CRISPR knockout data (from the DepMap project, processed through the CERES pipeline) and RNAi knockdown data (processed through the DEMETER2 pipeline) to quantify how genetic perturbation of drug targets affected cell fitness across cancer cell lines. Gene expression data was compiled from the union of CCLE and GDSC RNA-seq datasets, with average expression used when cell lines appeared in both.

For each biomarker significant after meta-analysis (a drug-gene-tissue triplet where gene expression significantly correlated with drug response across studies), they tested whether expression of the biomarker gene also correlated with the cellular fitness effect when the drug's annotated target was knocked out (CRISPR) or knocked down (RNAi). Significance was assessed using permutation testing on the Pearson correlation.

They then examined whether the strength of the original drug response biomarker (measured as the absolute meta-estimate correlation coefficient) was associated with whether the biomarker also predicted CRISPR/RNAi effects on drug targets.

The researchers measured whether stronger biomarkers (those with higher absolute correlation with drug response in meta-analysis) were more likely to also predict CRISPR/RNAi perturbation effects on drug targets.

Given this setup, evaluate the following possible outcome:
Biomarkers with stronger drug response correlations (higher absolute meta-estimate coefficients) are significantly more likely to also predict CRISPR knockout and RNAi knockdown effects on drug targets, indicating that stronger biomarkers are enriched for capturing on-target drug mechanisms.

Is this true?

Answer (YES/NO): NO